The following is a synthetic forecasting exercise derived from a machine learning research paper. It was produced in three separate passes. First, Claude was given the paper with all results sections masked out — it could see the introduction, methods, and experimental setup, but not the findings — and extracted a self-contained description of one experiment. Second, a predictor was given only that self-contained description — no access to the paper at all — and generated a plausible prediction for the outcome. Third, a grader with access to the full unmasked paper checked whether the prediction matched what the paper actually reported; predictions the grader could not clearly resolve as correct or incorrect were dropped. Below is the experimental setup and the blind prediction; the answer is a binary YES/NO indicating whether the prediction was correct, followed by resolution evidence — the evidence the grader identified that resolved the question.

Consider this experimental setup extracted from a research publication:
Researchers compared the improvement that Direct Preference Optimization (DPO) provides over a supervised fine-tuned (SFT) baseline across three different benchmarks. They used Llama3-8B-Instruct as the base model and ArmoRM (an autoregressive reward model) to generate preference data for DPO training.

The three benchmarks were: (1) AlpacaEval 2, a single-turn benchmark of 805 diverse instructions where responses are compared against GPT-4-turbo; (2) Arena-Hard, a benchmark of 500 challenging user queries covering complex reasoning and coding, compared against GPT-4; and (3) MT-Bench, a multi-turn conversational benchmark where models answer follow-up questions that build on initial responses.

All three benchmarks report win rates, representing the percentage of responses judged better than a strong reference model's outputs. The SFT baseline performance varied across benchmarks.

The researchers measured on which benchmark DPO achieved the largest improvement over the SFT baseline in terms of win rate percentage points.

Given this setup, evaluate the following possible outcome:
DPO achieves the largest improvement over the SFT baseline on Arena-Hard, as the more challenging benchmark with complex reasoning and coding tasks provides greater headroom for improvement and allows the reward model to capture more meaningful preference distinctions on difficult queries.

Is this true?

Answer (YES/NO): NO